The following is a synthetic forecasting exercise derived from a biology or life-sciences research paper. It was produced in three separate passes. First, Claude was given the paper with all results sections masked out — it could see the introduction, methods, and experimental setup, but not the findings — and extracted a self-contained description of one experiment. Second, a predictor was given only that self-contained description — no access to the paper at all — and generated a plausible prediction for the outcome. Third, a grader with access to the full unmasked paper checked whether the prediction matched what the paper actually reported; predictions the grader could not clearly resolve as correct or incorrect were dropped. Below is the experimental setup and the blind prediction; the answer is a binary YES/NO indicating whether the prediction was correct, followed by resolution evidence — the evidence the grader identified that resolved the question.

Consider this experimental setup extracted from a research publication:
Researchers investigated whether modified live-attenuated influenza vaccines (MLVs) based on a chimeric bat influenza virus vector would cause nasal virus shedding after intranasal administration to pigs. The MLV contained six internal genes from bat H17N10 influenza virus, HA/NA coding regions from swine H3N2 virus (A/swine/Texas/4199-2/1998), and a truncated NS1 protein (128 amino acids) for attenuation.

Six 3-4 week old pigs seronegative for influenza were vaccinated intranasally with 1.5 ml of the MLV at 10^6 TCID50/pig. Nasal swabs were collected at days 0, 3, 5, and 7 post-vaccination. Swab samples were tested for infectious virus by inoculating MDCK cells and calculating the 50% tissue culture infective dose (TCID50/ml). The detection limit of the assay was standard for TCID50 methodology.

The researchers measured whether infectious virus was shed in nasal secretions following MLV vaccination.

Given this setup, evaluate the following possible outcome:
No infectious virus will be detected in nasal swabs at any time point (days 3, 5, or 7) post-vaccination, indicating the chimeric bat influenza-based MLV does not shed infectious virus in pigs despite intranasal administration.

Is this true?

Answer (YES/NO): NO